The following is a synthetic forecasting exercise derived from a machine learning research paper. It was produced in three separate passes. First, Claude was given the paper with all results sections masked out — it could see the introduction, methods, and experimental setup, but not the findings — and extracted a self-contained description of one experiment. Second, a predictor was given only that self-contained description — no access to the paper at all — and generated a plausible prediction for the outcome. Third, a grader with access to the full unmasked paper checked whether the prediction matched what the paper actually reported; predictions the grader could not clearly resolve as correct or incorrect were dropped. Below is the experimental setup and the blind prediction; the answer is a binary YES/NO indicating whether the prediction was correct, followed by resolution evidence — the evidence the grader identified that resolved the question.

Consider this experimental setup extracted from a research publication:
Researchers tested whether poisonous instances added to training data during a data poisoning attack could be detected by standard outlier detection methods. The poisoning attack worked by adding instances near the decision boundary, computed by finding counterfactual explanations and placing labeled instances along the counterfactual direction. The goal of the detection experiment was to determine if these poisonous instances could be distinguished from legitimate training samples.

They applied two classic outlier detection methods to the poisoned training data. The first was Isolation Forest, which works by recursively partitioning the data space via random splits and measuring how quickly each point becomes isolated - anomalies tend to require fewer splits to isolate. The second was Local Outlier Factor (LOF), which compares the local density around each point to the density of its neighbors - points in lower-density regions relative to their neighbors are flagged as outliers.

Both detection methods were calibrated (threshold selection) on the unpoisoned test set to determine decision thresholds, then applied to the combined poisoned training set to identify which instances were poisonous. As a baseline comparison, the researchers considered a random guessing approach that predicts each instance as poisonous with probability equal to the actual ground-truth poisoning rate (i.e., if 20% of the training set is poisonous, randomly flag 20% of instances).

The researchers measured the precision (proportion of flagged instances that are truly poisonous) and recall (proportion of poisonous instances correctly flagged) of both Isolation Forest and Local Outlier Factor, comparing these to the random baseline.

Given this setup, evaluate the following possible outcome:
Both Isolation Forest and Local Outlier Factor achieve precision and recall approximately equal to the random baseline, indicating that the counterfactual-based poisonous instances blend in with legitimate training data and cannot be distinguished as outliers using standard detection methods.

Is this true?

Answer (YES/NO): NO